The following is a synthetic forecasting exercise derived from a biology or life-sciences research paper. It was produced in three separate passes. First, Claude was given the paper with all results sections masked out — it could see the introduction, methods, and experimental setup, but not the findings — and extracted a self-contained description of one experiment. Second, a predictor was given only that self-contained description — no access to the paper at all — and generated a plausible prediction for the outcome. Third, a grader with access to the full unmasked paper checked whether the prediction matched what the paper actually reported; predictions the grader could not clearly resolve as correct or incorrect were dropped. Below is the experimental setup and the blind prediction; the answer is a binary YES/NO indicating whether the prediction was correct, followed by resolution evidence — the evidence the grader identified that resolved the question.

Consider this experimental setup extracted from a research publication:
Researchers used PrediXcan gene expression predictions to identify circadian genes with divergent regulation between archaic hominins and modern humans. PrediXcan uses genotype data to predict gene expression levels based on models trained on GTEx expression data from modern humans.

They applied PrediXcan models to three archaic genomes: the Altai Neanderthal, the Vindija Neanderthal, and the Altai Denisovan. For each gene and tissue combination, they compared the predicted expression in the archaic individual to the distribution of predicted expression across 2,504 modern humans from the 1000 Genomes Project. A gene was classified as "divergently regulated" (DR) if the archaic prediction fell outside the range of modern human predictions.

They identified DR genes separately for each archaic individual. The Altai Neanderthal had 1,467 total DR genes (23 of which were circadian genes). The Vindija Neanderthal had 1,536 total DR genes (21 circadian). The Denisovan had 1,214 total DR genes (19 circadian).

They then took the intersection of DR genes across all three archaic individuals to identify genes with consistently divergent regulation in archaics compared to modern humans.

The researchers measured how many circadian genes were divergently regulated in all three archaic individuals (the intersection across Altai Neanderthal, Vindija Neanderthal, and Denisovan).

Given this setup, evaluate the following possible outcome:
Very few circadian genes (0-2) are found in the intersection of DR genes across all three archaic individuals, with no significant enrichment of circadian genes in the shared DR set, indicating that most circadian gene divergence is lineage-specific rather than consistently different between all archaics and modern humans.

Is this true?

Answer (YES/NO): NO